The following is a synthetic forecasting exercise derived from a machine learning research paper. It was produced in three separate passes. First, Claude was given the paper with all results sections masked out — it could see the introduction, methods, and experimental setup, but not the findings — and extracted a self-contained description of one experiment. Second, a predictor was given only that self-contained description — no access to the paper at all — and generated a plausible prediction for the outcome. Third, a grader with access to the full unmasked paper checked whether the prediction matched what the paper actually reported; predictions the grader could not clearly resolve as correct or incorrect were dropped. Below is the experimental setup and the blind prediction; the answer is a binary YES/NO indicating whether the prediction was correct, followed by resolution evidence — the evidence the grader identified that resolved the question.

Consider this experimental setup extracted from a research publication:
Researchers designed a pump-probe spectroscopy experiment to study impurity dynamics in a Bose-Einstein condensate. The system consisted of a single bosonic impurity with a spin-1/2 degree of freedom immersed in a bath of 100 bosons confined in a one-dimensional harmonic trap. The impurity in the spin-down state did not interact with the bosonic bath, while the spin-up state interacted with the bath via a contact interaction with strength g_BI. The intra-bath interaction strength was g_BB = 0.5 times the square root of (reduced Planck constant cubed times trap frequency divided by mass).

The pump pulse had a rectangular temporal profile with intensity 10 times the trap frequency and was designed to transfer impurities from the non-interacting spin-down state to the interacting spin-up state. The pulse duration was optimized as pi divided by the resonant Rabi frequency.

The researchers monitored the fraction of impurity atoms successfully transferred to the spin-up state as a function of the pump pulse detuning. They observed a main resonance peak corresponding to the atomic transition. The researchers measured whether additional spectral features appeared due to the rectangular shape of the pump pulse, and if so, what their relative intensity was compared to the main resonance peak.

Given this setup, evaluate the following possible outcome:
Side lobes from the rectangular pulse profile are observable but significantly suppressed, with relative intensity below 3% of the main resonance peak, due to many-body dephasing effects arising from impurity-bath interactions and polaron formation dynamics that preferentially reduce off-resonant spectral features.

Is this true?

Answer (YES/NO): NO